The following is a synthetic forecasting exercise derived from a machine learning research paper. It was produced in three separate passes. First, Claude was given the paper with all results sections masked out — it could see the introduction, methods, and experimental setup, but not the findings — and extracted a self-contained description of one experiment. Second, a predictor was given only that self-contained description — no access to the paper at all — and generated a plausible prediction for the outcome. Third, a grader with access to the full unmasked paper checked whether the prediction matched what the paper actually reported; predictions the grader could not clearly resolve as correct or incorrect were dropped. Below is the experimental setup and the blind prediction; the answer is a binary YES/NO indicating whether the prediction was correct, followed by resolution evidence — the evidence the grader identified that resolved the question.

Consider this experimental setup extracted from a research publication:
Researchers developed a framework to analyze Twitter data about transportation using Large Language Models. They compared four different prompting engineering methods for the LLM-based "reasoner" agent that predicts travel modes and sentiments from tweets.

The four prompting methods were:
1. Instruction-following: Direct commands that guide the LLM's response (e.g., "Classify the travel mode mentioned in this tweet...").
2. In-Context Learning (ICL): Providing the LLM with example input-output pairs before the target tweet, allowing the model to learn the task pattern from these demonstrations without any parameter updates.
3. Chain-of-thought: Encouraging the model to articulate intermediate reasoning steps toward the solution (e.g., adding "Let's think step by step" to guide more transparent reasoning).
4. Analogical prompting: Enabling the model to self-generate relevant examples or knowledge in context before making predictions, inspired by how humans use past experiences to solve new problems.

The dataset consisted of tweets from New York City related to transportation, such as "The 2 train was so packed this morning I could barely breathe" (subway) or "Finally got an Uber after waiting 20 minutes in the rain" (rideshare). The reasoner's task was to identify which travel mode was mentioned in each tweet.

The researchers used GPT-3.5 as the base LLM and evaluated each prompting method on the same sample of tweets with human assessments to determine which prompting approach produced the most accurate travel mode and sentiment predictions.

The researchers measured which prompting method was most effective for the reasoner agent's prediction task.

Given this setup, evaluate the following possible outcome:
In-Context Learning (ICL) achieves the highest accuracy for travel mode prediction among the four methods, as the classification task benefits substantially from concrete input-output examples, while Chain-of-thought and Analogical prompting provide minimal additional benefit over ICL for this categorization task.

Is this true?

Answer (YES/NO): YES